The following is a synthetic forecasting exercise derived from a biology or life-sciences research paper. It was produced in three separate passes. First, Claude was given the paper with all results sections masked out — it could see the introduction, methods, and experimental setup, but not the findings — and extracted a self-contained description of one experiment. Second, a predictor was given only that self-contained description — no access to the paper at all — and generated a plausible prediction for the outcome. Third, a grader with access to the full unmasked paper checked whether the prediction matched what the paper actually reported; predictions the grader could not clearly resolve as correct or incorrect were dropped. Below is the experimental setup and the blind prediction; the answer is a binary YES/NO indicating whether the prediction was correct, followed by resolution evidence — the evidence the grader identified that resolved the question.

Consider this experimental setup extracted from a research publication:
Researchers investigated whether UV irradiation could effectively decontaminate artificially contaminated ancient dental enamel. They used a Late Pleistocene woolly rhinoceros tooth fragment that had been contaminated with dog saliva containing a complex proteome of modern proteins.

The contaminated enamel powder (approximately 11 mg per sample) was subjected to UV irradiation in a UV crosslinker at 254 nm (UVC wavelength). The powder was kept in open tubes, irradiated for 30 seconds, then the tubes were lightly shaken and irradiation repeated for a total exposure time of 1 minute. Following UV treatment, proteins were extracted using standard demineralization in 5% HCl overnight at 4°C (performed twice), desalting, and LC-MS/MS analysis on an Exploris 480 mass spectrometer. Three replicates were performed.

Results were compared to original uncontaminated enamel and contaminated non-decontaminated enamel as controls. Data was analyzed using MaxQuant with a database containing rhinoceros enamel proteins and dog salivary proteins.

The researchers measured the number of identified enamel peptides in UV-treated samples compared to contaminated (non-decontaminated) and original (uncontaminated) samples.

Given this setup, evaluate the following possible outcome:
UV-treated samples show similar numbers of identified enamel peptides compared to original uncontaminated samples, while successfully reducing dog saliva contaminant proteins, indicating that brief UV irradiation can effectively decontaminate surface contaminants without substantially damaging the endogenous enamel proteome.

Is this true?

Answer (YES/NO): NO